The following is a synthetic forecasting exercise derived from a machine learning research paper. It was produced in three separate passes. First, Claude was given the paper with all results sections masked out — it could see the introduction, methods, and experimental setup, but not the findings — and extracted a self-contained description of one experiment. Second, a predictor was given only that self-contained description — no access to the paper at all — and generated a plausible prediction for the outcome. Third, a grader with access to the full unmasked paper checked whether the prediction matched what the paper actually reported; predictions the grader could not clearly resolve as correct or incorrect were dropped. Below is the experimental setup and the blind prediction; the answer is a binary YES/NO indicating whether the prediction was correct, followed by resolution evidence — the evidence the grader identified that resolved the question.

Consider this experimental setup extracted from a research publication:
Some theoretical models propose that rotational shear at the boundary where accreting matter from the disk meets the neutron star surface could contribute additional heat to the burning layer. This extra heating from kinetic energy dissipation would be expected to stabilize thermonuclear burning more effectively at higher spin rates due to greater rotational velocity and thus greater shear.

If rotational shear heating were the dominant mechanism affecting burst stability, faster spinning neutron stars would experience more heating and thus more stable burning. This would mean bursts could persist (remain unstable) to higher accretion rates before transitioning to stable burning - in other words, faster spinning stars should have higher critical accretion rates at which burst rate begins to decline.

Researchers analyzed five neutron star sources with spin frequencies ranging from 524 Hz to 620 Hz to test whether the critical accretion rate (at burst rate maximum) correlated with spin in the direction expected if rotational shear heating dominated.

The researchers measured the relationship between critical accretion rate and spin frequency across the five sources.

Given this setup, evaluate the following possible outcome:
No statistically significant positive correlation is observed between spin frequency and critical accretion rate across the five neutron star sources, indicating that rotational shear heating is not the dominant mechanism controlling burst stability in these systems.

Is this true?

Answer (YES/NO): YES